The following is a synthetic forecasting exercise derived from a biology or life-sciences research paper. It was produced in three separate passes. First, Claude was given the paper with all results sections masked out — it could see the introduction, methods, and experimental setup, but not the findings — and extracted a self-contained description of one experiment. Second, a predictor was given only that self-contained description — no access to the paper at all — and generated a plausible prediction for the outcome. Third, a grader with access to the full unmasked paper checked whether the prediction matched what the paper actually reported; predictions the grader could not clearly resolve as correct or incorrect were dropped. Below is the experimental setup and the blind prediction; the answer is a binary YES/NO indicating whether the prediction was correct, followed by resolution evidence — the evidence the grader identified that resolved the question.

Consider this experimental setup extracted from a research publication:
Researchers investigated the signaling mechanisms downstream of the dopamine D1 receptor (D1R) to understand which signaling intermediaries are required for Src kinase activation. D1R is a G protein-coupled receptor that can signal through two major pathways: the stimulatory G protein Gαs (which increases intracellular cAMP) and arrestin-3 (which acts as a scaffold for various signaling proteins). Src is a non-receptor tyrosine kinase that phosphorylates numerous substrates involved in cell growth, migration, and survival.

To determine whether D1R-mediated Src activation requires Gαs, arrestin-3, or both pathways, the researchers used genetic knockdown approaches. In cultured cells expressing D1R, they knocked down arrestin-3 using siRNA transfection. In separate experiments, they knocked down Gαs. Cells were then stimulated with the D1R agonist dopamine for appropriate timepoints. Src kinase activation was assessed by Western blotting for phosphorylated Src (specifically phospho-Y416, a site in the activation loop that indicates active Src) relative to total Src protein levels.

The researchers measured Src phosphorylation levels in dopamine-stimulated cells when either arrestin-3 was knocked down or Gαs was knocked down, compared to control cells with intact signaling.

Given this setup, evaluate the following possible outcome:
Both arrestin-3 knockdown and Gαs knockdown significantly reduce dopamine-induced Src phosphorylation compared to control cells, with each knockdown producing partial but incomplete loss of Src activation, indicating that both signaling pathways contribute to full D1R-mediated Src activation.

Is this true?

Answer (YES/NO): NO